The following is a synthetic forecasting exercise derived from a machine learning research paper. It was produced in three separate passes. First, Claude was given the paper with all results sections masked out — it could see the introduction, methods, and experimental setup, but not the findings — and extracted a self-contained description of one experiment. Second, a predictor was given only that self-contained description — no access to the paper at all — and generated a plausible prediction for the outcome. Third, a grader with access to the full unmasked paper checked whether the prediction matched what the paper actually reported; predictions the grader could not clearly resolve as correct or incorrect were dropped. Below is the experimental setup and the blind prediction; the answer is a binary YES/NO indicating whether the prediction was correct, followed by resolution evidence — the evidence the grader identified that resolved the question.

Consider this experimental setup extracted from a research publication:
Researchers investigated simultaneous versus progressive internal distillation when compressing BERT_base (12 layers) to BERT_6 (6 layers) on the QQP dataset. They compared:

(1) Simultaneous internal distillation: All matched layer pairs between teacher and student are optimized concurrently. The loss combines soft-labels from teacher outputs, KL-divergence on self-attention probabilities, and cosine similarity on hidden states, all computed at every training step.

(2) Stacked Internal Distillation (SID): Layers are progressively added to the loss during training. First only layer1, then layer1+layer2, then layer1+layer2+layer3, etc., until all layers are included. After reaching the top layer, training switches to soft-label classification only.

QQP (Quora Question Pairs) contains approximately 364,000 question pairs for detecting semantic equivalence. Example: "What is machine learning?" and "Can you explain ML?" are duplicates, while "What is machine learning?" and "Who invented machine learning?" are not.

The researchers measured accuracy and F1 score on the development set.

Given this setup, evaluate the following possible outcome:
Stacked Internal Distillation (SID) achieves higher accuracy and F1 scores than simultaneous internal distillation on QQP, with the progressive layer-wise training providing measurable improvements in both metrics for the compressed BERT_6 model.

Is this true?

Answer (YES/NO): NO